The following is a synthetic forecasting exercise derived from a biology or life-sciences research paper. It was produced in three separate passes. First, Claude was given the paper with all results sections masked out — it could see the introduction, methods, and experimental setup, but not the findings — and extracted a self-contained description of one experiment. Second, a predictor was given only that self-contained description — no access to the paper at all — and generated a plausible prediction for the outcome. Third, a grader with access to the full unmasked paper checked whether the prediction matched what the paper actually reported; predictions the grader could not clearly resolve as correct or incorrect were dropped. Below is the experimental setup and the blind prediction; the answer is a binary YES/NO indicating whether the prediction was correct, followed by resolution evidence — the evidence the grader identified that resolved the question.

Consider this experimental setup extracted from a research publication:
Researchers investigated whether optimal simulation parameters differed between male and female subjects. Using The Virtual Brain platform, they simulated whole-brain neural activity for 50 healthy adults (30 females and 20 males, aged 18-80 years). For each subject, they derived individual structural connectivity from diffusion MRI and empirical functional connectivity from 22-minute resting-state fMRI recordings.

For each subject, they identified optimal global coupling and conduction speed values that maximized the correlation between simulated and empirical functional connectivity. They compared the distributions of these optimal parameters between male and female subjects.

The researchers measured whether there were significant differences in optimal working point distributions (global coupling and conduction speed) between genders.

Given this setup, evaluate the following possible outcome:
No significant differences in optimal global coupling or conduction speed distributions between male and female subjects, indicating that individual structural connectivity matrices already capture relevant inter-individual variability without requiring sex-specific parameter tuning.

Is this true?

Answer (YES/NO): YES